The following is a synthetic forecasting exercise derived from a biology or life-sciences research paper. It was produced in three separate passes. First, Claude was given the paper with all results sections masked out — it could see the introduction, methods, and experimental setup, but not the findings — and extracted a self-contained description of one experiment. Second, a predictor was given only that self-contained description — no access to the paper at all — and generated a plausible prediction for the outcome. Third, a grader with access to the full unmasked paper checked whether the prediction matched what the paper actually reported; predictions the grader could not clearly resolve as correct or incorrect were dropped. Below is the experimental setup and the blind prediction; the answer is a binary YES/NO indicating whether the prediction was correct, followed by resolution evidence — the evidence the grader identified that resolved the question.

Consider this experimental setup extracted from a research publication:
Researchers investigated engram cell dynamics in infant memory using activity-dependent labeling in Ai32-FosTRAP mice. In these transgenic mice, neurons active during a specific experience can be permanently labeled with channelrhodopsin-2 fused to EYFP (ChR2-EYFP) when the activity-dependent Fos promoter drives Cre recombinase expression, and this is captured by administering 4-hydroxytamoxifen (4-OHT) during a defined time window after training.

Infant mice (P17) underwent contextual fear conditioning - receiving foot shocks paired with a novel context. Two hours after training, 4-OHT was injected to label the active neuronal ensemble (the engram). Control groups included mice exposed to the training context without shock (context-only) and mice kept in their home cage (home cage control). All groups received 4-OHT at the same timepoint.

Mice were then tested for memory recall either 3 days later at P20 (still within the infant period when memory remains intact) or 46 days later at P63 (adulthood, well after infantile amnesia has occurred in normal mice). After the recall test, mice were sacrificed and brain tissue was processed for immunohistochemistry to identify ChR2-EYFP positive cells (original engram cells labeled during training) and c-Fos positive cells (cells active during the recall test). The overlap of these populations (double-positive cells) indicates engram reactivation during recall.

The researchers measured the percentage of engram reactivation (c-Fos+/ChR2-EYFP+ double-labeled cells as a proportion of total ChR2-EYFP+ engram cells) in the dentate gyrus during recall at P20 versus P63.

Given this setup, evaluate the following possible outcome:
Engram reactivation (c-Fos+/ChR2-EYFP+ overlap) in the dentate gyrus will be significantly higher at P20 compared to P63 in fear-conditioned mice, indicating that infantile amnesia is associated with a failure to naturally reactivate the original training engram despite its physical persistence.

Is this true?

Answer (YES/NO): YES